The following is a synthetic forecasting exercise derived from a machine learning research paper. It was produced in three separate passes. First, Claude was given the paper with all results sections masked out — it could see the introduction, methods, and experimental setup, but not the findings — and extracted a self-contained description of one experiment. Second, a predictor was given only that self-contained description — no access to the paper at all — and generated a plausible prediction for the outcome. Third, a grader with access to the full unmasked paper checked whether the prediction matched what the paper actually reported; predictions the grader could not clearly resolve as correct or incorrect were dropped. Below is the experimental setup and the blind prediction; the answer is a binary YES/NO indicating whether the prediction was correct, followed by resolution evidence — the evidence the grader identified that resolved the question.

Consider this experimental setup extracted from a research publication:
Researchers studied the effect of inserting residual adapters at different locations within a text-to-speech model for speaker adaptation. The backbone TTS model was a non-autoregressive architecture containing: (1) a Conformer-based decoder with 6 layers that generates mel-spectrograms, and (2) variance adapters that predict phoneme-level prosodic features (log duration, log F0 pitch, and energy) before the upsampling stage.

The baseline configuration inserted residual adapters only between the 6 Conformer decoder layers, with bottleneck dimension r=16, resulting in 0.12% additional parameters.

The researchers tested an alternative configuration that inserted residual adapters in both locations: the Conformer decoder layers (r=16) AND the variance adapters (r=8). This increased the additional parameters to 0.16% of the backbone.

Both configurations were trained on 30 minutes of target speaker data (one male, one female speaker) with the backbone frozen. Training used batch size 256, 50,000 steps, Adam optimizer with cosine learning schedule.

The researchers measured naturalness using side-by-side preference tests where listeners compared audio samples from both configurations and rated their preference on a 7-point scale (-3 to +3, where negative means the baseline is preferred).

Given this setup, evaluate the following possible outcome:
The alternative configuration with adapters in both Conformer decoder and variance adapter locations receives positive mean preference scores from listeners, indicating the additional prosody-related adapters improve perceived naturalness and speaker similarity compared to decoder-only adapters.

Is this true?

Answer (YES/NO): NO